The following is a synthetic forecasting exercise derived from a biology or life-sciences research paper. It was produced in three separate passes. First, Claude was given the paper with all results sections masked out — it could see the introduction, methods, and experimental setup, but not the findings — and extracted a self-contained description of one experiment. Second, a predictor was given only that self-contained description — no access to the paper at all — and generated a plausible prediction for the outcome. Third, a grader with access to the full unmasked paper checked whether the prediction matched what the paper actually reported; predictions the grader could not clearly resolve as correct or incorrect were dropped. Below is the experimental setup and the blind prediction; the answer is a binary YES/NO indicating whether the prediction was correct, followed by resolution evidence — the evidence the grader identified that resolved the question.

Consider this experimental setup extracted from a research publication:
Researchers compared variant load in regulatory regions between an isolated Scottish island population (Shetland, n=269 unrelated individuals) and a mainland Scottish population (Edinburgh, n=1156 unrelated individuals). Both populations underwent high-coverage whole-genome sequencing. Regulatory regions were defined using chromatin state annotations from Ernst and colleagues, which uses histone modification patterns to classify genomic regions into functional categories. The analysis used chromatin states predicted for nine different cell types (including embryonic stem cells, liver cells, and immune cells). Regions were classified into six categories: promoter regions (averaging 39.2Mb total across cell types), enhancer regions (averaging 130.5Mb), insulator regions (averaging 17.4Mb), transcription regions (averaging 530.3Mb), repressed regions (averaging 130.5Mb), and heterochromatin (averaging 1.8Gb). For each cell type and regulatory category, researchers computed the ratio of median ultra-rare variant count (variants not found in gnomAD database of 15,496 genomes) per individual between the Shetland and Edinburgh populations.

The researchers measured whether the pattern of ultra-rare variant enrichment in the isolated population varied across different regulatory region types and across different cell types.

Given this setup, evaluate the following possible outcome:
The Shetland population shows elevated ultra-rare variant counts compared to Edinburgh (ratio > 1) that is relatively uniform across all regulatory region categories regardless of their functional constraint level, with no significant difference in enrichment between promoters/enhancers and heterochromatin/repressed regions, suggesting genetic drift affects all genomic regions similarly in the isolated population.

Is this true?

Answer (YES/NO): YES